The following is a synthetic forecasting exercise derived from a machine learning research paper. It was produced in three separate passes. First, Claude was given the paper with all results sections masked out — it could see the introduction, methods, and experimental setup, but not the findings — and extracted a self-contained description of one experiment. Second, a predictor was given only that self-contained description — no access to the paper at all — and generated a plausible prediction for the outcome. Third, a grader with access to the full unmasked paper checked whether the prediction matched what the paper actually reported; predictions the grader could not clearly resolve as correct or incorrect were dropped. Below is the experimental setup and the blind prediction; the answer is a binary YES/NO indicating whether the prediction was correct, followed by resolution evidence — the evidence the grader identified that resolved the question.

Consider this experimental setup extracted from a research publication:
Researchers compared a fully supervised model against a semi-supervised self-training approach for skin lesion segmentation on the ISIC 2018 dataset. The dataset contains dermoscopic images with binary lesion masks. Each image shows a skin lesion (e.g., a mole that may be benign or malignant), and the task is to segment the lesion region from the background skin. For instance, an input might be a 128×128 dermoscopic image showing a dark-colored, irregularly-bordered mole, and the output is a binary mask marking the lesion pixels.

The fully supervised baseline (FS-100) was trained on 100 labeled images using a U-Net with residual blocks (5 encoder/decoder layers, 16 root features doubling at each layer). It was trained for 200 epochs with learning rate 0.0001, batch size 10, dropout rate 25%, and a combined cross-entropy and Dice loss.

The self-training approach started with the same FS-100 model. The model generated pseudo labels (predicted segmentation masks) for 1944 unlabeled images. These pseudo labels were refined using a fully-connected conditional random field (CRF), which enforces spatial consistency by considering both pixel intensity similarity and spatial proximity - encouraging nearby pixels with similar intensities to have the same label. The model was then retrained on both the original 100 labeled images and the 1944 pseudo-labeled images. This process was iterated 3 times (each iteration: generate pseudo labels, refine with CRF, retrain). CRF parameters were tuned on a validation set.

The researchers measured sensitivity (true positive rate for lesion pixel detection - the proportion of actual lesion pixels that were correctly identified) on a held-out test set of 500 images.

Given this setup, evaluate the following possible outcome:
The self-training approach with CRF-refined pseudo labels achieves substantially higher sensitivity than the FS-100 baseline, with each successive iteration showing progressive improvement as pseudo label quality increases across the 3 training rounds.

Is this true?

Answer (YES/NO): NO